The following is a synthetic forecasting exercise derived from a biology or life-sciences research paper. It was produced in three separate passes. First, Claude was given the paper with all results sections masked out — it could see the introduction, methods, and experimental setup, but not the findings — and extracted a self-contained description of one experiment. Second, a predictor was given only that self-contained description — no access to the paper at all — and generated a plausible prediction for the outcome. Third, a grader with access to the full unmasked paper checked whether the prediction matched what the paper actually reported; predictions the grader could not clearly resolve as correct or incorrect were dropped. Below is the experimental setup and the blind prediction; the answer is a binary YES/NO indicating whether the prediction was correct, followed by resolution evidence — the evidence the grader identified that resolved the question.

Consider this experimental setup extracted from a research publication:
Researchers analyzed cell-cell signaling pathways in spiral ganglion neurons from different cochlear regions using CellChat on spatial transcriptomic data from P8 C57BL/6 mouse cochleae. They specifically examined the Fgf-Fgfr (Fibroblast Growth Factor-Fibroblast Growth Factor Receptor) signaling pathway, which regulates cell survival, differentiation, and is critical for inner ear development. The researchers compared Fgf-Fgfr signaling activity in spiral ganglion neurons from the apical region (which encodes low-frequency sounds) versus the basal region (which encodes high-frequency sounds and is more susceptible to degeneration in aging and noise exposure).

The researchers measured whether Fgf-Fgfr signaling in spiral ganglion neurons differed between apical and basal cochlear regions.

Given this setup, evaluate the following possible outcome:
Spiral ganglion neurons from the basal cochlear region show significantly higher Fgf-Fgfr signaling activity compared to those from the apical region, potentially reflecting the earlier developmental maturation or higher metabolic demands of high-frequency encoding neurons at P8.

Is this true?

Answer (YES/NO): YES